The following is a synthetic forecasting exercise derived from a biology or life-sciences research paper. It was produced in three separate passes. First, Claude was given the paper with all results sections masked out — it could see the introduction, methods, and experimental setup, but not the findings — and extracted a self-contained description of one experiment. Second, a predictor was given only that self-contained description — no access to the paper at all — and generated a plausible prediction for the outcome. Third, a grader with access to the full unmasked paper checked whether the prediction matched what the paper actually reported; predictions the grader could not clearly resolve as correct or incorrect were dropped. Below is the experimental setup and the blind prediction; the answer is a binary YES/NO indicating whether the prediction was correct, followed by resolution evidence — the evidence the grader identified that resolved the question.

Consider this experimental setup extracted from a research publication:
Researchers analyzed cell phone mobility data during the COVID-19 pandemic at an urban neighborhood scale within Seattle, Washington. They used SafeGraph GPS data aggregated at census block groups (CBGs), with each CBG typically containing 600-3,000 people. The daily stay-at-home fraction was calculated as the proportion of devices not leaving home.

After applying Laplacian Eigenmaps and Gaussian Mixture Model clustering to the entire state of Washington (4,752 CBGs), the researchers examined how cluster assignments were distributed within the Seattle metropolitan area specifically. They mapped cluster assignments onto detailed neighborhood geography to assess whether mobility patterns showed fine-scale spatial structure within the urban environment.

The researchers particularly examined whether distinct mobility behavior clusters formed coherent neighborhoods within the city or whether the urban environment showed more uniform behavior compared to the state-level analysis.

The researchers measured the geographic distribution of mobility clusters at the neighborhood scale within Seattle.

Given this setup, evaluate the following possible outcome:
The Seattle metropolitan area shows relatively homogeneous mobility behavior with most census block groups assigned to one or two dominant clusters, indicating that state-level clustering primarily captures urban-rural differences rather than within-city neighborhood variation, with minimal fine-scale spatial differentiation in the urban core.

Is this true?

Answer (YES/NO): NO